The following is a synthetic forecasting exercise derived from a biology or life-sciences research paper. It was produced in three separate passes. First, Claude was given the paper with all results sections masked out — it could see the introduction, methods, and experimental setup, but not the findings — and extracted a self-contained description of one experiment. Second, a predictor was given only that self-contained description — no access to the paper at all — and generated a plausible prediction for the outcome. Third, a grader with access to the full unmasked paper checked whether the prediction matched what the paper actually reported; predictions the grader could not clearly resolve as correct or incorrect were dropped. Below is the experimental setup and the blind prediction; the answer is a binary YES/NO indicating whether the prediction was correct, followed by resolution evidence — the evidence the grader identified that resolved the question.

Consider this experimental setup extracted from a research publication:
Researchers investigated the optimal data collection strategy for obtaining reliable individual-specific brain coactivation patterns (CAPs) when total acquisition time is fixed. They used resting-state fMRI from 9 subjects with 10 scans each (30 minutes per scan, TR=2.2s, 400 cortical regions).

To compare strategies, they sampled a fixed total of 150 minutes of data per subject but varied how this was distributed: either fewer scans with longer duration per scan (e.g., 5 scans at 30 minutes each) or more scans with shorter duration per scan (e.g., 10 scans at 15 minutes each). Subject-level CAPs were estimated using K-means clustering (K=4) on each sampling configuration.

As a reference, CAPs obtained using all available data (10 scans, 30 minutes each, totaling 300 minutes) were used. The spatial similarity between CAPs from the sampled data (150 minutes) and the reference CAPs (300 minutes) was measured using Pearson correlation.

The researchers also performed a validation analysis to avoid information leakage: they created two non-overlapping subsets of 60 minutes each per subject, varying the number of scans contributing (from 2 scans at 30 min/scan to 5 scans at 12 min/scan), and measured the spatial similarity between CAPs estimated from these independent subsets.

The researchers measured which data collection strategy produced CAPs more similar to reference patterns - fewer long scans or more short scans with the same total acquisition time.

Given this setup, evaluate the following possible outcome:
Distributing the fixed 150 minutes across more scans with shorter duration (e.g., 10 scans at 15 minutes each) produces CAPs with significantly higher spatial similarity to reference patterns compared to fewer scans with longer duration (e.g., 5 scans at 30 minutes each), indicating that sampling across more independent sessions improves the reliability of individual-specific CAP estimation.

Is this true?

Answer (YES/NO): YES